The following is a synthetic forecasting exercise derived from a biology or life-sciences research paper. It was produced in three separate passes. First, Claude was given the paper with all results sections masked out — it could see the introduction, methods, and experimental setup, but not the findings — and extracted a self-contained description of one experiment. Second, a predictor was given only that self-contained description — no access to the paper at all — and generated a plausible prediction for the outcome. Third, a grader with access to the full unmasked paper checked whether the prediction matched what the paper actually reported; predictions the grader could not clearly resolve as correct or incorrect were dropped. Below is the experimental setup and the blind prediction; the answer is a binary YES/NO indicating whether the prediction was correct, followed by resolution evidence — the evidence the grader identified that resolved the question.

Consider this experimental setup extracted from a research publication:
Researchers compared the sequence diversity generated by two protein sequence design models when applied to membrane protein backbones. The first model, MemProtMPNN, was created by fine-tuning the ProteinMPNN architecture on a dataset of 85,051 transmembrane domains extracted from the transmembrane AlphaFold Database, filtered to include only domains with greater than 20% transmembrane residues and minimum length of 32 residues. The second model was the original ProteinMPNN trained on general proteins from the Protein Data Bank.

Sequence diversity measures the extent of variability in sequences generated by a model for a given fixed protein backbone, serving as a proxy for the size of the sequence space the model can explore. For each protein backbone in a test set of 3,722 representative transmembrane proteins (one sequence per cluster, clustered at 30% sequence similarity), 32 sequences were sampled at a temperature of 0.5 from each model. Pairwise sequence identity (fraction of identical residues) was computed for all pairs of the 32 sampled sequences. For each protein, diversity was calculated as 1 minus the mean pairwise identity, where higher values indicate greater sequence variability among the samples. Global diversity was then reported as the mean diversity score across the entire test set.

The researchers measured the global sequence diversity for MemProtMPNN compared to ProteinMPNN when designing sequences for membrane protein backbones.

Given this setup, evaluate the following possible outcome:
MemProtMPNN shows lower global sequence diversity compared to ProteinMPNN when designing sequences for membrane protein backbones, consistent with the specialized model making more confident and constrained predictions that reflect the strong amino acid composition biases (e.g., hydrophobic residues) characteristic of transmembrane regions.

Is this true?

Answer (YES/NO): YES